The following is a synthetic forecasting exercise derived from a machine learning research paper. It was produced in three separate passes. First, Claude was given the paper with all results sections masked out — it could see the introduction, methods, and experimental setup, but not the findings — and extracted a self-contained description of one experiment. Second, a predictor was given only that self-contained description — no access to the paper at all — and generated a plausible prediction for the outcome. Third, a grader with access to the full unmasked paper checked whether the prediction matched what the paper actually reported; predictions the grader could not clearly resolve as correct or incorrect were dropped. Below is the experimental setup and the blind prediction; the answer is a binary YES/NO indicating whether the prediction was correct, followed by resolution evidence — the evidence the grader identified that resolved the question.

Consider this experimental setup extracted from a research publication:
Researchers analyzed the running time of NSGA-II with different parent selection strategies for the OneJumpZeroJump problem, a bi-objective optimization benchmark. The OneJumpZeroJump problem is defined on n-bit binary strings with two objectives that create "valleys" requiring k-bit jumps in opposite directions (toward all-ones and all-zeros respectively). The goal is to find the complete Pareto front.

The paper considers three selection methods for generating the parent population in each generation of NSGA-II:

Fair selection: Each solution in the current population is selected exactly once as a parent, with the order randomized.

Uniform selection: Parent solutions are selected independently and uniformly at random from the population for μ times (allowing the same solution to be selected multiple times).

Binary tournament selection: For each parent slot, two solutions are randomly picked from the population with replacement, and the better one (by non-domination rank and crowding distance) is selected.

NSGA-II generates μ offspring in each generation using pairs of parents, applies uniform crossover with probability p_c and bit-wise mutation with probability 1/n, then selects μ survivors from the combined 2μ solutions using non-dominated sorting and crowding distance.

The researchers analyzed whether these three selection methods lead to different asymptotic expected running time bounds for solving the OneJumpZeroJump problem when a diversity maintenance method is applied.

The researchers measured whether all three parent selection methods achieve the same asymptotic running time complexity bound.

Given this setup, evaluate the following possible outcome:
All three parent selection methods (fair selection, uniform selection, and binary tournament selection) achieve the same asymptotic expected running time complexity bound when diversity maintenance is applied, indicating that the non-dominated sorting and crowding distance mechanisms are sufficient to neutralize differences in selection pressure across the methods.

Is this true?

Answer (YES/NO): YES